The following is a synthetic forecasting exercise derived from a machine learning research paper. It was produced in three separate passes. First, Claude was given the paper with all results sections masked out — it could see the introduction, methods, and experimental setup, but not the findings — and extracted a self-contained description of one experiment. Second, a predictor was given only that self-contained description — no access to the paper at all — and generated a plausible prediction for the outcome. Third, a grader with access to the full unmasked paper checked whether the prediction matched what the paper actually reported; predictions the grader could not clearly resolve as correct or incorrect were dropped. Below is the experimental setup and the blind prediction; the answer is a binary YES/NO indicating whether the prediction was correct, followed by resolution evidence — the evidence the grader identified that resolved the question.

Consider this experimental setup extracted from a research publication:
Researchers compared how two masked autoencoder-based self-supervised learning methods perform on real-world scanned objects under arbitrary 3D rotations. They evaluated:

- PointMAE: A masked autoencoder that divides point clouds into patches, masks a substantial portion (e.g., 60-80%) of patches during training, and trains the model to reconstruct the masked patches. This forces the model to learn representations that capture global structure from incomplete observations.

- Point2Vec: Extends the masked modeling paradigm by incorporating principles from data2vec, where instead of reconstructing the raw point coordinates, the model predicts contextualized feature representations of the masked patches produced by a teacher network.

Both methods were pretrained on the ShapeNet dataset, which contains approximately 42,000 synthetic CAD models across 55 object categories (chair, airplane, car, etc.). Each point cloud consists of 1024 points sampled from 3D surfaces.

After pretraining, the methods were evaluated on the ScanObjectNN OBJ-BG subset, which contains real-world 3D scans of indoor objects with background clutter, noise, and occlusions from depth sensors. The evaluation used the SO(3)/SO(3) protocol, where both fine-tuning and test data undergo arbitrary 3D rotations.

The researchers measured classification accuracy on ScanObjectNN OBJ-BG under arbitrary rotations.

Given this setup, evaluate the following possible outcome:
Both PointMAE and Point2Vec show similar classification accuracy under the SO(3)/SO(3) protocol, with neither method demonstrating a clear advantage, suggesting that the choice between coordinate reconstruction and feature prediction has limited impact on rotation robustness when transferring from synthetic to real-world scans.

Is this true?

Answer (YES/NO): YES